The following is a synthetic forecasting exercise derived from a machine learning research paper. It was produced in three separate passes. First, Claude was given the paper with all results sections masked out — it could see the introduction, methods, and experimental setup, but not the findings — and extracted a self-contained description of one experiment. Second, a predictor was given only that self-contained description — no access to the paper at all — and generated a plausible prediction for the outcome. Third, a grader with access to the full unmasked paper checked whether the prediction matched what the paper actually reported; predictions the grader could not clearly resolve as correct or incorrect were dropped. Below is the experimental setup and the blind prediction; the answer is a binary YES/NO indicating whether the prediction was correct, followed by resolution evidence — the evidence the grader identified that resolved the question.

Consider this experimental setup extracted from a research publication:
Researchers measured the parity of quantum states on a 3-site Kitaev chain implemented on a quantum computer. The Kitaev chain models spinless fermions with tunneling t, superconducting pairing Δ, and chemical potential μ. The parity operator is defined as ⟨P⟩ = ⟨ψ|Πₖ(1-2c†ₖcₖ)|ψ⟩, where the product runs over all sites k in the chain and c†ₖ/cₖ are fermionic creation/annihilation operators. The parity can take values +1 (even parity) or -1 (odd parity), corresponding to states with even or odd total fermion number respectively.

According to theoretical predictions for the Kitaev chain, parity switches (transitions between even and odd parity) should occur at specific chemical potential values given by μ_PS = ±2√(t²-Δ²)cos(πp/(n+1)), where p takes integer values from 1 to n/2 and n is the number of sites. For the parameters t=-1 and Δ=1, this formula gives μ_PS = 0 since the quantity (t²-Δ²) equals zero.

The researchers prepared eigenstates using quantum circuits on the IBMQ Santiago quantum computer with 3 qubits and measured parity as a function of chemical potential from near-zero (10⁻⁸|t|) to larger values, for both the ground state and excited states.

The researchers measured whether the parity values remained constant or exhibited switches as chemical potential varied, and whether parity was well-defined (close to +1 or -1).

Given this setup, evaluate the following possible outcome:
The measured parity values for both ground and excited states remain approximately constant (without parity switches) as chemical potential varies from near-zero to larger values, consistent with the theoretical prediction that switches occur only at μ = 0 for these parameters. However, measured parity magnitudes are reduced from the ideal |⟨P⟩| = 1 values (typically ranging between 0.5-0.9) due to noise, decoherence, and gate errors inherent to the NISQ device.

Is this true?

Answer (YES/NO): NO